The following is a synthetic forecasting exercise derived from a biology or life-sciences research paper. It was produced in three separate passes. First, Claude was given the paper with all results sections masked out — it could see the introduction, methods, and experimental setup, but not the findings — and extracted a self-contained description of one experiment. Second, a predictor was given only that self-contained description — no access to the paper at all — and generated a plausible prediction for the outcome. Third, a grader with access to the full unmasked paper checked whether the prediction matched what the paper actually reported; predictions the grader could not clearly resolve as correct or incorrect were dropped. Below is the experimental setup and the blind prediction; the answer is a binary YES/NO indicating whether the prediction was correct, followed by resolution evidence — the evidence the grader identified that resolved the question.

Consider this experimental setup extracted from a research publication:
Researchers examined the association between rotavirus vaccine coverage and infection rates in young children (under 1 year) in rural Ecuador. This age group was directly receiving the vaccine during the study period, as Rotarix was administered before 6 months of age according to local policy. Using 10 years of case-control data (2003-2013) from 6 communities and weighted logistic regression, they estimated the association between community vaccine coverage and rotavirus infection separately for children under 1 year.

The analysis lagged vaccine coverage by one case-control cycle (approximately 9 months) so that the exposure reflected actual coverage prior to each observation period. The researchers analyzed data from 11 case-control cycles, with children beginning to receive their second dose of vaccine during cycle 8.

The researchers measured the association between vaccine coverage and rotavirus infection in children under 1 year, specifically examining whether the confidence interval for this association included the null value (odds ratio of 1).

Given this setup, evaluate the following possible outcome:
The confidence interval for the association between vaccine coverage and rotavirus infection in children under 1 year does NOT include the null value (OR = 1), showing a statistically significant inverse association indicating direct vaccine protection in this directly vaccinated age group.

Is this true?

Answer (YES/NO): NO